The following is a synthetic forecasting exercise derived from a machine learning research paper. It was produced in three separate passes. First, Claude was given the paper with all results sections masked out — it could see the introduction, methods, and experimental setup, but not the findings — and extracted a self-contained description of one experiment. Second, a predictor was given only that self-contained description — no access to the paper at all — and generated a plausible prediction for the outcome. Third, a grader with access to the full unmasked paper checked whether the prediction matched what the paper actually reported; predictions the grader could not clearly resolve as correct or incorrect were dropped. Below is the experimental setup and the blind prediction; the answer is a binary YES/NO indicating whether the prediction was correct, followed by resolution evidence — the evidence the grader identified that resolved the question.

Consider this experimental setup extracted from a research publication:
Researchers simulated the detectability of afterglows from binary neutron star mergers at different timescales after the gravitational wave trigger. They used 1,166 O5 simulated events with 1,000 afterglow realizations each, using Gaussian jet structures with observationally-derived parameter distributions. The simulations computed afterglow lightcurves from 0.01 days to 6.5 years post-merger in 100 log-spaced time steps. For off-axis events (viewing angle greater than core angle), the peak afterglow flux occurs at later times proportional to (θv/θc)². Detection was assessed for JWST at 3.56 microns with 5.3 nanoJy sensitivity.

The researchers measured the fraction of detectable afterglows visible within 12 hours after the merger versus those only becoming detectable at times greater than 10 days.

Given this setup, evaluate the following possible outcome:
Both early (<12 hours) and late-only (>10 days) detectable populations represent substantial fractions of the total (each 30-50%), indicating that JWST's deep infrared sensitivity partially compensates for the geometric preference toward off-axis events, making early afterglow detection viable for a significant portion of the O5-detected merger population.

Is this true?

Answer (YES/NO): NO